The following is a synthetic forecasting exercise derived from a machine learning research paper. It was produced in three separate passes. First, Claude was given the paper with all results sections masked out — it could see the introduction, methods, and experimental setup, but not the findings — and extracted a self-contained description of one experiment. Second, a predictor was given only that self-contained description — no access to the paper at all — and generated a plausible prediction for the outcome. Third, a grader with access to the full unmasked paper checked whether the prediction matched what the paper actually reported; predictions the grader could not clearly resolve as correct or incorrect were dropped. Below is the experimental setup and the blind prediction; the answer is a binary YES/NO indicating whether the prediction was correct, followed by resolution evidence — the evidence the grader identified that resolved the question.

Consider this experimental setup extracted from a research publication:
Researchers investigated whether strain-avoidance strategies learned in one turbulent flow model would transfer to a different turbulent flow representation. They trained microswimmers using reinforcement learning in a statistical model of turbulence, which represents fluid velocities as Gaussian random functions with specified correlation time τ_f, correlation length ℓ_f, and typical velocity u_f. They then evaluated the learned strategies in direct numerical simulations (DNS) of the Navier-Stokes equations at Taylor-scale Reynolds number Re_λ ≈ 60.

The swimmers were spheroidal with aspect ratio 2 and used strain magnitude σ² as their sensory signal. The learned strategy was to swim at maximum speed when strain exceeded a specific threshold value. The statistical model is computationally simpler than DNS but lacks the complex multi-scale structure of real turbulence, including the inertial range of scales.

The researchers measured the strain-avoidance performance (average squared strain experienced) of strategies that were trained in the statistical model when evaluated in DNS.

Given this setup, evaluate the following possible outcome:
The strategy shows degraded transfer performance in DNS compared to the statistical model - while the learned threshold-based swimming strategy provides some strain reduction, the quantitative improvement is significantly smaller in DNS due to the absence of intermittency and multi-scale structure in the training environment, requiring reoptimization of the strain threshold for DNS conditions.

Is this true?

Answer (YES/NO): NO